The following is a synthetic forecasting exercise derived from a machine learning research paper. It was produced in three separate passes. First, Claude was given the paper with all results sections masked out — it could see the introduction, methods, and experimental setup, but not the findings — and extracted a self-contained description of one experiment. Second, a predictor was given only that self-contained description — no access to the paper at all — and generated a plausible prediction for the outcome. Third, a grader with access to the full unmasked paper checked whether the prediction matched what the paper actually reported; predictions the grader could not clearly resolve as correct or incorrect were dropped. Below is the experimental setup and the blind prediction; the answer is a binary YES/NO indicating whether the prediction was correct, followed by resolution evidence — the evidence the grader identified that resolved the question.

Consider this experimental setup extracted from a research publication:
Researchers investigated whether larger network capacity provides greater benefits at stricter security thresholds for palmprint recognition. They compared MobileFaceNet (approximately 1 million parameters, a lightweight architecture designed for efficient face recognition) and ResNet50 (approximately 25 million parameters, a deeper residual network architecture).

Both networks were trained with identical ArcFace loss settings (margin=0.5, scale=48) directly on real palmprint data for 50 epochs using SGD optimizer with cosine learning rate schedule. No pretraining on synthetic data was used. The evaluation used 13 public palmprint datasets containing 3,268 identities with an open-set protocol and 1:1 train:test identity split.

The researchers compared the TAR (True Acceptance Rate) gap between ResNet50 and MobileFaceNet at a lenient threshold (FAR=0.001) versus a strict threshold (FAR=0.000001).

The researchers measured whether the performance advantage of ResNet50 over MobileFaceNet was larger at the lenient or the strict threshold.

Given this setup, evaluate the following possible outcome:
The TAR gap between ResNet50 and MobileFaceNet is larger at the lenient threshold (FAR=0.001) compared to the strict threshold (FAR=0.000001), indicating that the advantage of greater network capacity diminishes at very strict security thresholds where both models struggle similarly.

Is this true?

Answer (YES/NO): NO